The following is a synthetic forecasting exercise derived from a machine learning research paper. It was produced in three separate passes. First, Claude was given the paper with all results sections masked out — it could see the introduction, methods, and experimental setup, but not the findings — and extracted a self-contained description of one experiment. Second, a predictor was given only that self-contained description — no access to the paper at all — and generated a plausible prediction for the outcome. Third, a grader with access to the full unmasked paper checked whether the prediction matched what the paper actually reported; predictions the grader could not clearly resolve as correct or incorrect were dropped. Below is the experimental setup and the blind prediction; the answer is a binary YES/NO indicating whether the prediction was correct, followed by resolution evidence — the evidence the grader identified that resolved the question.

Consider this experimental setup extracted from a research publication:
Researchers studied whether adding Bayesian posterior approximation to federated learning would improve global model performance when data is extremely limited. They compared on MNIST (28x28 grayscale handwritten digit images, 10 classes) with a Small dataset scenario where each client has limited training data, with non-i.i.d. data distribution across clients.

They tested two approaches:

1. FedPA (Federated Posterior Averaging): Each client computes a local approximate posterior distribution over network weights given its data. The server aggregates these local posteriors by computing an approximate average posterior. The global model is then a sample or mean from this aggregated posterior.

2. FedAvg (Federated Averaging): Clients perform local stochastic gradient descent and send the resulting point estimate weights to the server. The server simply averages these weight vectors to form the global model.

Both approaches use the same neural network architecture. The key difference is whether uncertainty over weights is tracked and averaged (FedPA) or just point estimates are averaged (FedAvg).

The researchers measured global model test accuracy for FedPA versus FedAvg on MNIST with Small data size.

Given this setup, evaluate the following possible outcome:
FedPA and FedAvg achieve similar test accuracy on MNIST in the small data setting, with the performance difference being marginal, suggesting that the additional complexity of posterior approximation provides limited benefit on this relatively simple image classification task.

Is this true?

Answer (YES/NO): NO